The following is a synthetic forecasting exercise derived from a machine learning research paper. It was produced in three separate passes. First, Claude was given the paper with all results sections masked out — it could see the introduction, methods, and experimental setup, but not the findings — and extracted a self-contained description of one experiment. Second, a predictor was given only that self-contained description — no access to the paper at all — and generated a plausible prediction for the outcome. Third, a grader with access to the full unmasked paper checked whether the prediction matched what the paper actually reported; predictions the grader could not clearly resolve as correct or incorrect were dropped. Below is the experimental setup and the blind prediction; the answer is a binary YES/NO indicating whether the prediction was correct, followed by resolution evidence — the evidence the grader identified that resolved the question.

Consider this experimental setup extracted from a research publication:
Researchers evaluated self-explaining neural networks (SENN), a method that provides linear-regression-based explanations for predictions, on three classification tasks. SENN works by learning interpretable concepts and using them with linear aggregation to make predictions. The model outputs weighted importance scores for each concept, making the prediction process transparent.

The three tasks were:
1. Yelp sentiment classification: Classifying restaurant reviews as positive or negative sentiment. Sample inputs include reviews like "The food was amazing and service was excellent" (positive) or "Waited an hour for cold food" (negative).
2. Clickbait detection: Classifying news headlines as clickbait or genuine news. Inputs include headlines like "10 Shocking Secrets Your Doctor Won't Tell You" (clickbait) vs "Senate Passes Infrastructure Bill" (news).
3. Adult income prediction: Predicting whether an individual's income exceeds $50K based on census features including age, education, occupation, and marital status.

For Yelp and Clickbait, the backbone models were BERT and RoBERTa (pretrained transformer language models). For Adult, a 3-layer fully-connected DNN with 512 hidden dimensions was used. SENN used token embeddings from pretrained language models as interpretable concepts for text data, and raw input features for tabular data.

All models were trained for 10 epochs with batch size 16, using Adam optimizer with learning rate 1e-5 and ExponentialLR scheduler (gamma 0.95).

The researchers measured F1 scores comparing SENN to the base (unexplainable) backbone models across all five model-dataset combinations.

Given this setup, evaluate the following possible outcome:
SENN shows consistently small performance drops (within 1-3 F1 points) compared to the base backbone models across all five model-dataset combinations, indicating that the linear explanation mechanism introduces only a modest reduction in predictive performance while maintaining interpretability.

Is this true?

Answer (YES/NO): NO